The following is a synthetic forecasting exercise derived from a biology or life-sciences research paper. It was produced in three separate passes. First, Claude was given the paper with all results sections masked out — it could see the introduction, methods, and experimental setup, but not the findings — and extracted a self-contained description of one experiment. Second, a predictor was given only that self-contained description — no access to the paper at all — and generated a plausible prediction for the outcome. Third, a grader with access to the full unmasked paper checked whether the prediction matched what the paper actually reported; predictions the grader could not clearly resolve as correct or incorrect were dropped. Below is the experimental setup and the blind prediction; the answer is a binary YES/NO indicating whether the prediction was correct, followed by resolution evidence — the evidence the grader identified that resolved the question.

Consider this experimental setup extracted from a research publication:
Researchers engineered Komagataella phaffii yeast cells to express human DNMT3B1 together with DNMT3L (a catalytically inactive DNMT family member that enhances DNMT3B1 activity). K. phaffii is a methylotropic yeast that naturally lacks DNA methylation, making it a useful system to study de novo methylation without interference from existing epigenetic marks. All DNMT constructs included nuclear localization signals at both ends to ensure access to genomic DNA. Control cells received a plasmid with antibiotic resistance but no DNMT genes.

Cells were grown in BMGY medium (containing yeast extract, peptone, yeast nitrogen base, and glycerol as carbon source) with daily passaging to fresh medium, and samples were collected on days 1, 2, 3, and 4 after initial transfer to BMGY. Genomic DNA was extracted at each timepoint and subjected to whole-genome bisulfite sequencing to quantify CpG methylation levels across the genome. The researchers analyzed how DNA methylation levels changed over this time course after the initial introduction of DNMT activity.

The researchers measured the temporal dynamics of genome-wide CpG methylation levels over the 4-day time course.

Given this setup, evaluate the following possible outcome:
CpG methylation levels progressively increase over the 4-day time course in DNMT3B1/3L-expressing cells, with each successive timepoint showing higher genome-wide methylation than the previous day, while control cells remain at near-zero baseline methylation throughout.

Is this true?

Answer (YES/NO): NO